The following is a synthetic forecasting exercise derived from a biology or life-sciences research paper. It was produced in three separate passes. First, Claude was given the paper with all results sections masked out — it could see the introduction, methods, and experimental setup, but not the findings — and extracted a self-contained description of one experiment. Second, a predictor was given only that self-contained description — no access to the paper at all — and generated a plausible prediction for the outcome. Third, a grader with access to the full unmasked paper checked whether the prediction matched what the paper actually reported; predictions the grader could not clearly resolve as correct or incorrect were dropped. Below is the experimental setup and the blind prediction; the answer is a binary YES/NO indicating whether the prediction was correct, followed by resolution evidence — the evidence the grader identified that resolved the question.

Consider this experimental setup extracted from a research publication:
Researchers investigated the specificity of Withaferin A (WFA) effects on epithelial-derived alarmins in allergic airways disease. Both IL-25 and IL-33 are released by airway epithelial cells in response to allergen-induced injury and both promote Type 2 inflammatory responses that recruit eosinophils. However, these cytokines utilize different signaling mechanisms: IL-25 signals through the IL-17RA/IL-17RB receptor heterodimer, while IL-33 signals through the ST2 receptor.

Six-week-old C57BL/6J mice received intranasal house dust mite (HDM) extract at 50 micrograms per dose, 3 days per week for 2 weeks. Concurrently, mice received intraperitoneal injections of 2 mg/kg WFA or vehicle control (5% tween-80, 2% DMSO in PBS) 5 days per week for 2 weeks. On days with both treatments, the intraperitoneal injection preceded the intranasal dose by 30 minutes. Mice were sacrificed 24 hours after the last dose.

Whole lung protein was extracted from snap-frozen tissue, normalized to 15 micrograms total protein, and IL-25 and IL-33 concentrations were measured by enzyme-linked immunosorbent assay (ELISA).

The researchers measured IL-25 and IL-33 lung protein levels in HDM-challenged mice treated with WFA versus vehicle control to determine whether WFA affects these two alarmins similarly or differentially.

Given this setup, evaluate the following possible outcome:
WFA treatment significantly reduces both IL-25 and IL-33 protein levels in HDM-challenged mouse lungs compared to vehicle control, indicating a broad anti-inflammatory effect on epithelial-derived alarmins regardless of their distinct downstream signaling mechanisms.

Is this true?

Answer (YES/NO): NO